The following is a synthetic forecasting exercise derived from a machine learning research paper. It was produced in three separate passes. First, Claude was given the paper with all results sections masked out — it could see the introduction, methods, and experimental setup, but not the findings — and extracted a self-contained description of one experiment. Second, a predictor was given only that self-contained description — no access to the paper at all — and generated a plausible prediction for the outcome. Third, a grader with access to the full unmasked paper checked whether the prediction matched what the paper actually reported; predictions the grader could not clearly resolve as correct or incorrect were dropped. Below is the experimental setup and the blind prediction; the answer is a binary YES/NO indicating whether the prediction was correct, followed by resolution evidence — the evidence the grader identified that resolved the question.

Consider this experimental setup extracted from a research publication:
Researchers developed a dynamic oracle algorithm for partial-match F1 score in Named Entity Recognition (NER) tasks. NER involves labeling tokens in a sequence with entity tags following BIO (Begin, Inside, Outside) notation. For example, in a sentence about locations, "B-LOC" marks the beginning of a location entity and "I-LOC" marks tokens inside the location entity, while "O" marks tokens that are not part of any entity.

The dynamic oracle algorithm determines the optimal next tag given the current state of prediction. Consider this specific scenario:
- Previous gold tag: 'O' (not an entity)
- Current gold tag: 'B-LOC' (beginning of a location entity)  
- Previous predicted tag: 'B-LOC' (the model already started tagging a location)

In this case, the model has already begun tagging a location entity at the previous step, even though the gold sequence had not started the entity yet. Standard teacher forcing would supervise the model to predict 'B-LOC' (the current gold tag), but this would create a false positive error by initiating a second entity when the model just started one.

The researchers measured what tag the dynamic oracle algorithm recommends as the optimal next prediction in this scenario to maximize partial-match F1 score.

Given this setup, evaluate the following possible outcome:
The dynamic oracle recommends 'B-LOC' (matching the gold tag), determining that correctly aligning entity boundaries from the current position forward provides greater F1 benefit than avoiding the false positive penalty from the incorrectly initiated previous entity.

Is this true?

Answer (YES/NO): NO